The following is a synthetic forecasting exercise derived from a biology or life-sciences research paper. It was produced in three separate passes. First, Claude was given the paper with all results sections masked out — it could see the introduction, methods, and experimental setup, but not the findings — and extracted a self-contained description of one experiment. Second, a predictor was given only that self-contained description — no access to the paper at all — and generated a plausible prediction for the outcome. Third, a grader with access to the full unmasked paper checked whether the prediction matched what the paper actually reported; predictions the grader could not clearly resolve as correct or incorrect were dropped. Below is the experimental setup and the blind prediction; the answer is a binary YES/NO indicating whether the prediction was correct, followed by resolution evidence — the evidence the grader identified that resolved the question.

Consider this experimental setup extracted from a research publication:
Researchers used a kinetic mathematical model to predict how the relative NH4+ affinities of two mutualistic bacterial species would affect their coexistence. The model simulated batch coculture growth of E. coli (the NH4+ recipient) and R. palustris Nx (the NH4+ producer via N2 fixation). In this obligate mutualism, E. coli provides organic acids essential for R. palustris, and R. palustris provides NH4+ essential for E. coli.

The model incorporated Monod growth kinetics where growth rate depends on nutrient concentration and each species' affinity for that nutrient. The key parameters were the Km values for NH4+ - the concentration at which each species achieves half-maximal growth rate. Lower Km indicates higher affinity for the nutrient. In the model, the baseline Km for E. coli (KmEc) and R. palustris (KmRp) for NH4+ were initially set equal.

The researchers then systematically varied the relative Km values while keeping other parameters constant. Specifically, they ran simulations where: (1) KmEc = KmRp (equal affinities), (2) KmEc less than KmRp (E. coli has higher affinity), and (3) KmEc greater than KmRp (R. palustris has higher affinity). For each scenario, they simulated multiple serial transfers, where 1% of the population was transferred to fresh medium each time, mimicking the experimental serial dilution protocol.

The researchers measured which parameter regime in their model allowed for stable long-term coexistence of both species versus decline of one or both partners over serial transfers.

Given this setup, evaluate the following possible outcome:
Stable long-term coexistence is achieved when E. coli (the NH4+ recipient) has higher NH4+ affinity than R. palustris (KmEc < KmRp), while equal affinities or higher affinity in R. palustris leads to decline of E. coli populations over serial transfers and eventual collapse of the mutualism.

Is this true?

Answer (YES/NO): NO